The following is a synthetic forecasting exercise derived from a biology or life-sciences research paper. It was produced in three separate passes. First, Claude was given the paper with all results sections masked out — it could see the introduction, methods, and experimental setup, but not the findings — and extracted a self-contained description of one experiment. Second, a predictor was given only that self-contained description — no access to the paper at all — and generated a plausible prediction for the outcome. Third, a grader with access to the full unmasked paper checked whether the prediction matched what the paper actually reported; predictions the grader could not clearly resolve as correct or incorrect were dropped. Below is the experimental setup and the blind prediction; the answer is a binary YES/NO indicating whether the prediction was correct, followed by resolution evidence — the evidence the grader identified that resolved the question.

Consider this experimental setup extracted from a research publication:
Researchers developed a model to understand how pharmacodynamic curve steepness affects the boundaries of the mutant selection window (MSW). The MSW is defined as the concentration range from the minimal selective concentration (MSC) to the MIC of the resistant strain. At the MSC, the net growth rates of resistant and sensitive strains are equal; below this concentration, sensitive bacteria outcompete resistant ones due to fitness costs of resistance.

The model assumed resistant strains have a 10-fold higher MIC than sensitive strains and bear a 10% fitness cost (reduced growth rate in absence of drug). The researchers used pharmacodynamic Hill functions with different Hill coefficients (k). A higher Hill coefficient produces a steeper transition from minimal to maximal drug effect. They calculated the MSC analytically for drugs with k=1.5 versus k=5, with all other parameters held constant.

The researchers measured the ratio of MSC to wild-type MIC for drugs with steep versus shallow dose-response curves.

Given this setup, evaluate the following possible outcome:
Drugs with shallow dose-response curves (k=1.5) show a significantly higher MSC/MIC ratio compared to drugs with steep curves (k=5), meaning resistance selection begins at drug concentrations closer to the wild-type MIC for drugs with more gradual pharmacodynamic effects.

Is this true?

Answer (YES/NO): NO